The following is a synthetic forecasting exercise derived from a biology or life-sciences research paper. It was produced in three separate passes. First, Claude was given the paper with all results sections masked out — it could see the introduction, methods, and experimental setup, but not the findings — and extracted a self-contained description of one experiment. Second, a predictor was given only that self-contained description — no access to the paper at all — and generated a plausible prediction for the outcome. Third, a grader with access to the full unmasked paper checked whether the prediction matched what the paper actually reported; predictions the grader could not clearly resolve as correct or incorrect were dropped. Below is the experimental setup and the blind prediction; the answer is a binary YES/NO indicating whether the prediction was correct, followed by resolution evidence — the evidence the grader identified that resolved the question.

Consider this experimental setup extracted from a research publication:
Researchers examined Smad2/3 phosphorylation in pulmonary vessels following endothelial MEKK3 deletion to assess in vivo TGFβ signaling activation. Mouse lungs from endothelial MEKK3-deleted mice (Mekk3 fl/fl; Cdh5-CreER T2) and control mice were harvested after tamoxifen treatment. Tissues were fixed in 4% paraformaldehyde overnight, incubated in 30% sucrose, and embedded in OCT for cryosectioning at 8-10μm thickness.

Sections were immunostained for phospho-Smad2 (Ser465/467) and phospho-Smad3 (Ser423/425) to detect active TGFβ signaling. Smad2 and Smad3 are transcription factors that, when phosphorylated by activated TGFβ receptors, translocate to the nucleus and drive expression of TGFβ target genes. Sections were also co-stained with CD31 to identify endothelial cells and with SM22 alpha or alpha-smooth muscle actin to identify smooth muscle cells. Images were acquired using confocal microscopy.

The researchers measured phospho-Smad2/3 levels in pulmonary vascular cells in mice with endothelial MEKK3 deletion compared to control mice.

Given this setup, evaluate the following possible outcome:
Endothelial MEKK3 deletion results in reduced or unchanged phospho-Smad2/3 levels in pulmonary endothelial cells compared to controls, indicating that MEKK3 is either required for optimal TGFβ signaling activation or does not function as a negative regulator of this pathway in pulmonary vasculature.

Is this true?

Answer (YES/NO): NO